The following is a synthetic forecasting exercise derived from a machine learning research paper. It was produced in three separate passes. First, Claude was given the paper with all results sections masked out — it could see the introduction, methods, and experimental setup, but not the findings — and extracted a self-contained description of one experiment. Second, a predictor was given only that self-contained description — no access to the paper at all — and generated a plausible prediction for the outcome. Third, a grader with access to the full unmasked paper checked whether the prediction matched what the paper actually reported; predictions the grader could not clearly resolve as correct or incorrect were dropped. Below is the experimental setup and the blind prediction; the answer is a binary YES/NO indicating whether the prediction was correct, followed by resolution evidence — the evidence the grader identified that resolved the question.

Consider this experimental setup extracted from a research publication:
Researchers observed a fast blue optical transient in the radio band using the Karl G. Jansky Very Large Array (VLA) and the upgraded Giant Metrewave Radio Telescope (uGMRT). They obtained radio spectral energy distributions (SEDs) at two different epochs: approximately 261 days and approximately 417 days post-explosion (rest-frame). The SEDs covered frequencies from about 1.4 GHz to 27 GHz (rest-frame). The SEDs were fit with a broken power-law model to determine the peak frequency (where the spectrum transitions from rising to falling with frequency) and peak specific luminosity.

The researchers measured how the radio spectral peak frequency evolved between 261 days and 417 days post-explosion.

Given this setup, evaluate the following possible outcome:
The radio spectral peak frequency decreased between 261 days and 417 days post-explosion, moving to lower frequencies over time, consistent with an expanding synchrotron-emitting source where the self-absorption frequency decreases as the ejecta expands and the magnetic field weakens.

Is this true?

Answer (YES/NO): YES